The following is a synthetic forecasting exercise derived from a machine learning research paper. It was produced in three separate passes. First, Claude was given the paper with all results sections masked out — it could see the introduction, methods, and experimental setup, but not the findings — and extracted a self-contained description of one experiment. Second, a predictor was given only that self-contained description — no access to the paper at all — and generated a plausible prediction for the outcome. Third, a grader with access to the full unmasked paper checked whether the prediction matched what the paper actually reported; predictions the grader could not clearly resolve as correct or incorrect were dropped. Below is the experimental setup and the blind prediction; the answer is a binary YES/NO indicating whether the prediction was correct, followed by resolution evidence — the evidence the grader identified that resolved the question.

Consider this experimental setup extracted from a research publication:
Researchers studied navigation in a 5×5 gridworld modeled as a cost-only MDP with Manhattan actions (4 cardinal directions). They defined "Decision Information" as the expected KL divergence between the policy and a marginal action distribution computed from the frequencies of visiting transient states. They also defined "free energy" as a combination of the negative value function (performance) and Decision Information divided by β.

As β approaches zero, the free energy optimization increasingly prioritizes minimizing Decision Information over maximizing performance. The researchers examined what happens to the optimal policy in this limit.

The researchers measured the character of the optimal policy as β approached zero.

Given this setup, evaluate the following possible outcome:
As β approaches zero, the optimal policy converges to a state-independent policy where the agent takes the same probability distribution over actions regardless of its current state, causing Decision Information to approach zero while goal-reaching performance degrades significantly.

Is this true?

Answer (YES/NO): YES